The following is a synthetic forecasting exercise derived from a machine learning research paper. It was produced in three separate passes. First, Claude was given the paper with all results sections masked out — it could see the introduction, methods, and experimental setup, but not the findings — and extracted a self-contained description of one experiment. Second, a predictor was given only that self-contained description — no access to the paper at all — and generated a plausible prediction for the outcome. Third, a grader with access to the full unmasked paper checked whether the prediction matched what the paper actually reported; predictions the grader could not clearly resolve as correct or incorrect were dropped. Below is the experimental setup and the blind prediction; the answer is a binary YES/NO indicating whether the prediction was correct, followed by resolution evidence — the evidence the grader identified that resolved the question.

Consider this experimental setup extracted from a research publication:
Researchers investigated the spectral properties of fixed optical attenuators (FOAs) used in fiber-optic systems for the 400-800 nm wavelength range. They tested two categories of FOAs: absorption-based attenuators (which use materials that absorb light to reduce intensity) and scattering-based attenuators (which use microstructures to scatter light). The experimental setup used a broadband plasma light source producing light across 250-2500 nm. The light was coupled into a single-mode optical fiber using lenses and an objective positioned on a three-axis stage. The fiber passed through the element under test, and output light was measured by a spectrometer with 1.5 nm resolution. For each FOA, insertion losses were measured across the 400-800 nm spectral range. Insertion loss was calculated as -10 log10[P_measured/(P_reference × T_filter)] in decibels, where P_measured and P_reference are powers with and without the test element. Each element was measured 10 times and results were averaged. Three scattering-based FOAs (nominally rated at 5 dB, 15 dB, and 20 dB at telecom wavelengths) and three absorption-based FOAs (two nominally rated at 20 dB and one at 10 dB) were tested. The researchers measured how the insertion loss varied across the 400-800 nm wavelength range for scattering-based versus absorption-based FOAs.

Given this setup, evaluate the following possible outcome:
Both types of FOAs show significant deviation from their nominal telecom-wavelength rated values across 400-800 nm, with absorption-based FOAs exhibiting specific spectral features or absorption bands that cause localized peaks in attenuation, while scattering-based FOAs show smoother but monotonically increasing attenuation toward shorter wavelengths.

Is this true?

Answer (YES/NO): NO